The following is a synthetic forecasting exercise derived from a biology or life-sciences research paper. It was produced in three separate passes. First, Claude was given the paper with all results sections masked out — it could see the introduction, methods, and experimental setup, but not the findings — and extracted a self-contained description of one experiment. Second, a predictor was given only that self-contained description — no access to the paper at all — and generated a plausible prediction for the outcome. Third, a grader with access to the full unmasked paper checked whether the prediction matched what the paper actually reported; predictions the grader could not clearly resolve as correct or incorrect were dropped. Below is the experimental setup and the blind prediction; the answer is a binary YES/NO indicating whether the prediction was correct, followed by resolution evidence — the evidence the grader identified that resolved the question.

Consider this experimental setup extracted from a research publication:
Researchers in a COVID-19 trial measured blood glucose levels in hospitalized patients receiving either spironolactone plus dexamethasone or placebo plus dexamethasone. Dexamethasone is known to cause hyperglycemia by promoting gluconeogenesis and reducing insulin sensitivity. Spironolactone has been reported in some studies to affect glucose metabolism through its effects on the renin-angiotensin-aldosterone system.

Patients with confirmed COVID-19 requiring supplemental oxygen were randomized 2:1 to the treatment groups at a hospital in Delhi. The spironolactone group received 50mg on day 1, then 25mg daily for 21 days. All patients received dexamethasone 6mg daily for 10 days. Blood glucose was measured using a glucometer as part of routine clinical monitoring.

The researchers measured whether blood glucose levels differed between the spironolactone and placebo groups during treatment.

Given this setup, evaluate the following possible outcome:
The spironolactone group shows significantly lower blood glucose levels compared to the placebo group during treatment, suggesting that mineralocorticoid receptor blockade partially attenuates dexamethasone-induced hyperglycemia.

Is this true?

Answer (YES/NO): NO